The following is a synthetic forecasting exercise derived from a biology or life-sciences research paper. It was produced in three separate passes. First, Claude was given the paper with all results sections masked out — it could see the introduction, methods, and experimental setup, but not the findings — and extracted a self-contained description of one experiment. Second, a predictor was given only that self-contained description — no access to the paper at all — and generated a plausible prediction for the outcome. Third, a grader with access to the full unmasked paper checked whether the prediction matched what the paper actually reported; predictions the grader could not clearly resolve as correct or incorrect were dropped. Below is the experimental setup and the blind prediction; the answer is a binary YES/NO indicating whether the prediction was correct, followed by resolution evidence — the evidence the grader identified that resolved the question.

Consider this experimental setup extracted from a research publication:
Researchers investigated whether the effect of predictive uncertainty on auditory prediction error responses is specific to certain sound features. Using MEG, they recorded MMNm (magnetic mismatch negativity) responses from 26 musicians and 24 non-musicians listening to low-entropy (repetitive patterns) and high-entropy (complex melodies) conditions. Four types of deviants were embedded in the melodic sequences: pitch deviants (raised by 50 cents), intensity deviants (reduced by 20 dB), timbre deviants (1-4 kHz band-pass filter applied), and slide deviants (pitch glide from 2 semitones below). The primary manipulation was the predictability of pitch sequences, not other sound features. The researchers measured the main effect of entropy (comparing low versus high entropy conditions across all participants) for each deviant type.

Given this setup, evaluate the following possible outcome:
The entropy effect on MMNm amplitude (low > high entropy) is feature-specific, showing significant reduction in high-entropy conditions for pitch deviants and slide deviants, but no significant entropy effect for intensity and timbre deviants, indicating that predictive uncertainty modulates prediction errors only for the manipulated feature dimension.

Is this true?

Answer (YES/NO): NO